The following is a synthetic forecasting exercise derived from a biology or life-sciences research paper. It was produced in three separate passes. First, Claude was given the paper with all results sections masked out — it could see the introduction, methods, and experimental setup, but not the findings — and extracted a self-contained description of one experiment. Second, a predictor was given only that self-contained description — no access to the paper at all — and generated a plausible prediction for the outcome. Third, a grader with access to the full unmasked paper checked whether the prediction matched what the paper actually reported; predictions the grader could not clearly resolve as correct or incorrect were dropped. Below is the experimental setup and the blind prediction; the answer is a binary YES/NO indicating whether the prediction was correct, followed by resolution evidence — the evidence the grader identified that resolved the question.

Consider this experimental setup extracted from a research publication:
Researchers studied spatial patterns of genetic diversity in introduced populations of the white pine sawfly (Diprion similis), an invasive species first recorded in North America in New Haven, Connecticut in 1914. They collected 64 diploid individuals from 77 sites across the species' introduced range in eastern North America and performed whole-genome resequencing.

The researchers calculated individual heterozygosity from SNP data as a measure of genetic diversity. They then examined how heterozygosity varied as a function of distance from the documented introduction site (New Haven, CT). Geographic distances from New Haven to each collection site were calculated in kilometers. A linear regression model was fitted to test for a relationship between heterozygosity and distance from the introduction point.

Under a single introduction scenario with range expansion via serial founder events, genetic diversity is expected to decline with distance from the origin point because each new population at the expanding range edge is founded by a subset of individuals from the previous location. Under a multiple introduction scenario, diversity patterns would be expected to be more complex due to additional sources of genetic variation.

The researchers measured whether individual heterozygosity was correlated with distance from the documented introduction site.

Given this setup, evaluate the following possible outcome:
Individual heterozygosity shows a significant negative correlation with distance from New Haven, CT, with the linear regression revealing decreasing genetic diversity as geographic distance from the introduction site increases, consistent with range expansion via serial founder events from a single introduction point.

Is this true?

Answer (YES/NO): YES